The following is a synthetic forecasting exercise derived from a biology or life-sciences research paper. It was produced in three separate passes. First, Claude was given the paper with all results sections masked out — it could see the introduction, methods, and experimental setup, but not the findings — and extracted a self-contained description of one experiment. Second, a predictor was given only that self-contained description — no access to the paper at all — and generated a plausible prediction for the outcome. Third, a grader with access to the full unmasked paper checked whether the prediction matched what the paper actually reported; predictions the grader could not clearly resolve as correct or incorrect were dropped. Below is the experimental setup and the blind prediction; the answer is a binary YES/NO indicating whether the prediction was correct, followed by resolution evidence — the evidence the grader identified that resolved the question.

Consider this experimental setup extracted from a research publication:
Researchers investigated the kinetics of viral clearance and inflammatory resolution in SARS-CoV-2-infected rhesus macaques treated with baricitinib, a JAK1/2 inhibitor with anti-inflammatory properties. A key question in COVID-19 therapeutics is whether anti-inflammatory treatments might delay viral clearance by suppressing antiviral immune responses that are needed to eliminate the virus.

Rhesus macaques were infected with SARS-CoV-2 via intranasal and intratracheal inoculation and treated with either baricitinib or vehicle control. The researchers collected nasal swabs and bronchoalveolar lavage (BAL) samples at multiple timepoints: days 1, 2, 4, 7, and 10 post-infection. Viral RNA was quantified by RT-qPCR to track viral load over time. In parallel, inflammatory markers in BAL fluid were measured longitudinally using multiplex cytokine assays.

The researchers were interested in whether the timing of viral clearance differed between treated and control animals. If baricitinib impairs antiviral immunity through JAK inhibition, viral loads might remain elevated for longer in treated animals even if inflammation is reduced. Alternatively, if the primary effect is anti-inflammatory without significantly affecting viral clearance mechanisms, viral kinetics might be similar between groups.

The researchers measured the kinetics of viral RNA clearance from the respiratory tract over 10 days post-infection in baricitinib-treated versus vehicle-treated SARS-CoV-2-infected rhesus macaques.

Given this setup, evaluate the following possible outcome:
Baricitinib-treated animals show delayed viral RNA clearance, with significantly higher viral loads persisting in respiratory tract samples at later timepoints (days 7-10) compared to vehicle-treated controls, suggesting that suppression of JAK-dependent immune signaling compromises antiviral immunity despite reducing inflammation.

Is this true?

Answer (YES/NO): NO